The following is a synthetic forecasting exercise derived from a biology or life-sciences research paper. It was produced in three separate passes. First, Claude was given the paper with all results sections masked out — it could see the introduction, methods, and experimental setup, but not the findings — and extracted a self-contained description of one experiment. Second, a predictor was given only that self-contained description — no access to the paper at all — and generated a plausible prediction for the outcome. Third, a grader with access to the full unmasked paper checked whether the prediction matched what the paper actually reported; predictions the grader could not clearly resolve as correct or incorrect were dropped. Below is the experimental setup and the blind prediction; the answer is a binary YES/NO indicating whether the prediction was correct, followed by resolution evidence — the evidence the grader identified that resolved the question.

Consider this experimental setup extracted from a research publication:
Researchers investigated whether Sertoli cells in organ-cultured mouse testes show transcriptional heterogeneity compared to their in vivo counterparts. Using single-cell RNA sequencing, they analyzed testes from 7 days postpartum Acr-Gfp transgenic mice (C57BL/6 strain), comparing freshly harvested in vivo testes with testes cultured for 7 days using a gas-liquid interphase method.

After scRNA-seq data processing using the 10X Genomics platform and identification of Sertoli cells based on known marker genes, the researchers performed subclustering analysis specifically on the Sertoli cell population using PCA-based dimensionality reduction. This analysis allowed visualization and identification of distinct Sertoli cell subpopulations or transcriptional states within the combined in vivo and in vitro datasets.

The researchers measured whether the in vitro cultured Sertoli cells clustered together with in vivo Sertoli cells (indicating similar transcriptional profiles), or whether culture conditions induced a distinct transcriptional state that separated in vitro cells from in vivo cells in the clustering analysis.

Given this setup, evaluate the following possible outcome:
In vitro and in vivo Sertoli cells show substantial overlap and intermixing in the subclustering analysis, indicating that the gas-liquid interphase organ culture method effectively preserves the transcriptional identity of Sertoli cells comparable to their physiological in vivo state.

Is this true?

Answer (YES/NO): NO